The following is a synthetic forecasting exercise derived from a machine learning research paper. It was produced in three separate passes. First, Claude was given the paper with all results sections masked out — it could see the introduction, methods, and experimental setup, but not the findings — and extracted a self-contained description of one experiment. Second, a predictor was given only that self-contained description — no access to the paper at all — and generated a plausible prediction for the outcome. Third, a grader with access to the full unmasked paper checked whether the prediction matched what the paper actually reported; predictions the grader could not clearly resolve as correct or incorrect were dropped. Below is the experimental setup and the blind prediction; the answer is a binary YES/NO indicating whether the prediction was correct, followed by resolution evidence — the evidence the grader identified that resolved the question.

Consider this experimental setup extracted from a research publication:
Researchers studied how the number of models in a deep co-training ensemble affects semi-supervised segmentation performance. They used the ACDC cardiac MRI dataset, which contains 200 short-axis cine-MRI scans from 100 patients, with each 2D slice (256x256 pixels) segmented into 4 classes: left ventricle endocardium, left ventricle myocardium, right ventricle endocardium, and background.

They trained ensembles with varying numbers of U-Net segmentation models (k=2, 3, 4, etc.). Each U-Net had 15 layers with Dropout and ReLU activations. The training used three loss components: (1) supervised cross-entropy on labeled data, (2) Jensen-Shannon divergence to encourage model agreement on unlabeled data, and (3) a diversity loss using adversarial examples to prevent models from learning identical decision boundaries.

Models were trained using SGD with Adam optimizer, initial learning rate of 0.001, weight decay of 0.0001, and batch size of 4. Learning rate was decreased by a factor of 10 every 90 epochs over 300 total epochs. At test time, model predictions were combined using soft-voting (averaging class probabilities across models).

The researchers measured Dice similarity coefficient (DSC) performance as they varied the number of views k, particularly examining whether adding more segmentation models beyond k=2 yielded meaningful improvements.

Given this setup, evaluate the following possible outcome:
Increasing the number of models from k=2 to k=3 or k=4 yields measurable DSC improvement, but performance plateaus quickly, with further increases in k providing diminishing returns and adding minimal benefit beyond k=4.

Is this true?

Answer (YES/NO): YES